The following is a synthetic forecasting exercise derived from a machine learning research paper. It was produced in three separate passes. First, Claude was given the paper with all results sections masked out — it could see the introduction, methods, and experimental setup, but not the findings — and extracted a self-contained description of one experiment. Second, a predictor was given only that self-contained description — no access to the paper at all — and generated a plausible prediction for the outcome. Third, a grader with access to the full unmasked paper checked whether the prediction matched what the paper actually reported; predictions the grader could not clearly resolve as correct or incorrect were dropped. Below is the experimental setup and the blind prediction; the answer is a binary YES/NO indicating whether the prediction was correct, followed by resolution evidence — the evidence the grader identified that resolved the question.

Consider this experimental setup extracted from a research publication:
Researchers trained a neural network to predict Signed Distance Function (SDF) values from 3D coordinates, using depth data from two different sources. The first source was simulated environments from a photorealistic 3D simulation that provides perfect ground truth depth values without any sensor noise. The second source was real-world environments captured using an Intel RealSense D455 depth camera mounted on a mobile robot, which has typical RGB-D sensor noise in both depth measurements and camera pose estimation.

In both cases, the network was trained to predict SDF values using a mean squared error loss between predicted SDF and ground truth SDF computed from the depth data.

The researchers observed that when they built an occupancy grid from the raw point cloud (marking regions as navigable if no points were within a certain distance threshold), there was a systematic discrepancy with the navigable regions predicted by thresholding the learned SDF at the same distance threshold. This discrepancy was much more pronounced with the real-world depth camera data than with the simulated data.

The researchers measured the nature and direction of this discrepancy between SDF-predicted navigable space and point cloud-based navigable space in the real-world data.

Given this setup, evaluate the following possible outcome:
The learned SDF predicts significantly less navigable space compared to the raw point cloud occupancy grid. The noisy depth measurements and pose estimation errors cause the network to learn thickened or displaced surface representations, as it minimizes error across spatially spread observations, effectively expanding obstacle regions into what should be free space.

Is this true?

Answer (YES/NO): YES